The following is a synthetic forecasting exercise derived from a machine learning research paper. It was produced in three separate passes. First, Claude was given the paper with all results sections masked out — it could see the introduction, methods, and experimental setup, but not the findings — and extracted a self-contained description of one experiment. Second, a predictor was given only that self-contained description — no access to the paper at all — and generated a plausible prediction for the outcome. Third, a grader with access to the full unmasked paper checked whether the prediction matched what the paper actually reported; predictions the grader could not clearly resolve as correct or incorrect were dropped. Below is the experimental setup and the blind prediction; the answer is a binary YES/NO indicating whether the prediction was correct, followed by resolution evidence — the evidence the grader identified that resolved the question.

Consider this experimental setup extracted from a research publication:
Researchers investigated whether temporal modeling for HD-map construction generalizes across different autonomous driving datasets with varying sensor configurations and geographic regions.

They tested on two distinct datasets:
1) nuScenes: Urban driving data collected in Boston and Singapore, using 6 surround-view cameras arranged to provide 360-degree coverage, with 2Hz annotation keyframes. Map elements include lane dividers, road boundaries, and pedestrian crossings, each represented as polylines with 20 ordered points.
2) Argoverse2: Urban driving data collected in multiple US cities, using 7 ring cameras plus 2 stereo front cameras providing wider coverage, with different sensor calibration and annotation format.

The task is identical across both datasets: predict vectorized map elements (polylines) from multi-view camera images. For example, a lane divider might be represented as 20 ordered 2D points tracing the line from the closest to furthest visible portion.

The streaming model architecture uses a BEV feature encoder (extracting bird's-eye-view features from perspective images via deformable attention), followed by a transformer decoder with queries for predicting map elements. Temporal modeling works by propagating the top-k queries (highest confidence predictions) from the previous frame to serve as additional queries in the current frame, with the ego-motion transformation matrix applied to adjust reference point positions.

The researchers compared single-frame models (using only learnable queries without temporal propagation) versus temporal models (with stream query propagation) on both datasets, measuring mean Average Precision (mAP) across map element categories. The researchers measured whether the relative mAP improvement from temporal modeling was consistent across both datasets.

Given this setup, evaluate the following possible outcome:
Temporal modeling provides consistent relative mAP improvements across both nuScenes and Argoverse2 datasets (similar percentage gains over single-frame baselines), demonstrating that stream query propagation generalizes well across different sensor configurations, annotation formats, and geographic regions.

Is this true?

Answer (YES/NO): NO